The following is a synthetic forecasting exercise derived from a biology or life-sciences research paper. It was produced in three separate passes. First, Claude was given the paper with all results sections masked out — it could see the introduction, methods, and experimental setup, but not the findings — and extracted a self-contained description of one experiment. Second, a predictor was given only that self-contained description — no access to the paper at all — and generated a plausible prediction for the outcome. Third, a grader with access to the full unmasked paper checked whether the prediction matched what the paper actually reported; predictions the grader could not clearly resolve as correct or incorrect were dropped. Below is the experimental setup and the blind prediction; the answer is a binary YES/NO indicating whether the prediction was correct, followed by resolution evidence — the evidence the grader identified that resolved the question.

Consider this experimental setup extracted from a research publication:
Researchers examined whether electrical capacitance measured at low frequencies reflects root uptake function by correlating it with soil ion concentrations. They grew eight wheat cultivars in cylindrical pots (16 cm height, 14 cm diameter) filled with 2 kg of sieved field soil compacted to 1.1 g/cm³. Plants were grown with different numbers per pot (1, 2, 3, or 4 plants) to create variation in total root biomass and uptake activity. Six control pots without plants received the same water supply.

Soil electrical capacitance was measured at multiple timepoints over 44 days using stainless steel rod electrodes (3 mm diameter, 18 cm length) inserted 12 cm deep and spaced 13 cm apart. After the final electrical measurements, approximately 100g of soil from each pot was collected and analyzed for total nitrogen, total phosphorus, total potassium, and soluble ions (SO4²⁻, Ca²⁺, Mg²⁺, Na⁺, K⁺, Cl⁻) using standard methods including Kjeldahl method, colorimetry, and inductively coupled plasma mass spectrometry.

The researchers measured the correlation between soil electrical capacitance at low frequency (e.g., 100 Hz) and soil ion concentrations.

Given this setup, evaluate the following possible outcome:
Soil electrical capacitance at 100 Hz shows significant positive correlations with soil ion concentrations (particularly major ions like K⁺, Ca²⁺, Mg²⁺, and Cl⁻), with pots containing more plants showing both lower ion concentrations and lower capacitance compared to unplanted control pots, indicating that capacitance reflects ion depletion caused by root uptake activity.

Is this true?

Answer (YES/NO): NO